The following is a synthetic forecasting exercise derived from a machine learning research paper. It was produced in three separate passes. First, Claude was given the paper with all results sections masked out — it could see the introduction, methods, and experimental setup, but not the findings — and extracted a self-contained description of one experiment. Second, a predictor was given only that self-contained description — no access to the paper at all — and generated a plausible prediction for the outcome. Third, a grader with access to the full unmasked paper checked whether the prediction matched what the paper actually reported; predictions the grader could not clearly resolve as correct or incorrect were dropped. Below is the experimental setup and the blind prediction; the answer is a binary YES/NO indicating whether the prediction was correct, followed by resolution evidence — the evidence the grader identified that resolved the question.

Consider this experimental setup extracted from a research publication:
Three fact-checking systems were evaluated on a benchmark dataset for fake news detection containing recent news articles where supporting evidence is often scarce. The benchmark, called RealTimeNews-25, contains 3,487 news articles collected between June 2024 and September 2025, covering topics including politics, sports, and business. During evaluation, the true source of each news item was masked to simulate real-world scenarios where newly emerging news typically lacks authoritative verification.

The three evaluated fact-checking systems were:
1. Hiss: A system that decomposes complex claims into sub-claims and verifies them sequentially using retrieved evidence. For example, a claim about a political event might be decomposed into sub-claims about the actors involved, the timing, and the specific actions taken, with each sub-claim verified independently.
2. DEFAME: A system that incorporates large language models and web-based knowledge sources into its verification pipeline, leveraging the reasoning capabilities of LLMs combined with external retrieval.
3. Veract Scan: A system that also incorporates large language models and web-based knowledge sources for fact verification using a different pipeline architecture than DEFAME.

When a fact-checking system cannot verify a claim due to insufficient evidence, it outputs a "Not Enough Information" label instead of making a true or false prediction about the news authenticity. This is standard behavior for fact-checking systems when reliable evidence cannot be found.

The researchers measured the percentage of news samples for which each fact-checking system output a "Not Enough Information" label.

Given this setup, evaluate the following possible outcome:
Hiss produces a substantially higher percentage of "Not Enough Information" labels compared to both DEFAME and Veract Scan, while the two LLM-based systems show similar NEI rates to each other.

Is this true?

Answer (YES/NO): NO